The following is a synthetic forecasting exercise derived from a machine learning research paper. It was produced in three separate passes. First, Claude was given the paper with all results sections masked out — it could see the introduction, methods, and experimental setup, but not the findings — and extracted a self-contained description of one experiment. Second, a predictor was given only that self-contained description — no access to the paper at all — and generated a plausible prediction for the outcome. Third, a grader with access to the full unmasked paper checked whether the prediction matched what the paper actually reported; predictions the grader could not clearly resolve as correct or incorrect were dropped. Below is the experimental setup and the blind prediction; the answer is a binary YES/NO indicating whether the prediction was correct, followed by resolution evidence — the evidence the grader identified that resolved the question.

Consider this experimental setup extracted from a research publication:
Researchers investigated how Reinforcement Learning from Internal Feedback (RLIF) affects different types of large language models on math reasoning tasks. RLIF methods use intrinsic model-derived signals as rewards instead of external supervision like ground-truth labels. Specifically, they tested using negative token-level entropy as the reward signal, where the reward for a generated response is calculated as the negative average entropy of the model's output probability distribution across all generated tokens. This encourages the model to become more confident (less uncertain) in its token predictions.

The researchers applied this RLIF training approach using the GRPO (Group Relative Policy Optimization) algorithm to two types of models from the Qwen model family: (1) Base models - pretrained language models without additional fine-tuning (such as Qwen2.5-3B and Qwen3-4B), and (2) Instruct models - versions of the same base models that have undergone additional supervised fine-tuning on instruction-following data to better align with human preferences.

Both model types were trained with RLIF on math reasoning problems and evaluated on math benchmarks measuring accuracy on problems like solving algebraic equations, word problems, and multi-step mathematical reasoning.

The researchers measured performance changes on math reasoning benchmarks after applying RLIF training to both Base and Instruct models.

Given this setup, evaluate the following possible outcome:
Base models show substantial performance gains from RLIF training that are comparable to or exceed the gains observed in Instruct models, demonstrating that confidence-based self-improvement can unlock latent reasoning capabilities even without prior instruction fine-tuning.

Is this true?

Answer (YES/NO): NO